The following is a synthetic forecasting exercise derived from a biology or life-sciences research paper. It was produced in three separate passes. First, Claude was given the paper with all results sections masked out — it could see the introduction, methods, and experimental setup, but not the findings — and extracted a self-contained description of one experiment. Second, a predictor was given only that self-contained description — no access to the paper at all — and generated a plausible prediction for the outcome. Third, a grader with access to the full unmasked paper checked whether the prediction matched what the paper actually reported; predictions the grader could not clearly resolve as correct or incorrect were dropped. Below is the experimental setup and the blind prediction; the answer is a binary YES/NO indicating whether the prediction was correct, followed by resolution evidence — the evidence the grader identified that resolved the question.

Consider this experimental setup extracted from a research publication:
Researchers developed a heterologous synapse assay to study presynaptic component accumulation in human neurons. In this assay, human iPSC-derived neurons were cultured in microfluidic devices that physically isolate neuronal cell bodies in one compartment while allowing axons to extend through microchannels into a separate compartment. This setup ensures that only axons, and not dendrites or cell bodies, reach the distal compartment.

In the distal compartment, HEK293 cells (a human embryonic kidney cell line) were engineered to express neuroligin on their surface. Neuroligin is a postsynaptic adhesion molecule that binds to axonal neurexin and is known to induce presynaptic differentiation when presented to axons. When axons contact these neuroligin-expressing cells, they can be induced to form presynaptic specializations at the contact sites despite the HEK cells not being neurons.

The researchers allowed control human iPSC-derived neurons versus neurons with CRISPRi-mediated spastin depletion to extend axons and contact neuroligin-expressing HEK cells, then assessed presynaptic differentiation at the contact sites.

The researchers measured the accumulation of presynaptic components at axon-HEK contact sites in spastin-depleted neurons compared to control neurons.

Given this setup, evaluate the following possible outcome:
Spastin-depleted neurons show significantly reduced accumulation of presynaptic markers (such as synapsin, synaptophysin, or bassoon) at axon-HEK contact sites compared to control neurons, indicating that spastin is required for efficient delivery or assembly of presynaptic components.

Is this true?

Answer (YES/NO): YES